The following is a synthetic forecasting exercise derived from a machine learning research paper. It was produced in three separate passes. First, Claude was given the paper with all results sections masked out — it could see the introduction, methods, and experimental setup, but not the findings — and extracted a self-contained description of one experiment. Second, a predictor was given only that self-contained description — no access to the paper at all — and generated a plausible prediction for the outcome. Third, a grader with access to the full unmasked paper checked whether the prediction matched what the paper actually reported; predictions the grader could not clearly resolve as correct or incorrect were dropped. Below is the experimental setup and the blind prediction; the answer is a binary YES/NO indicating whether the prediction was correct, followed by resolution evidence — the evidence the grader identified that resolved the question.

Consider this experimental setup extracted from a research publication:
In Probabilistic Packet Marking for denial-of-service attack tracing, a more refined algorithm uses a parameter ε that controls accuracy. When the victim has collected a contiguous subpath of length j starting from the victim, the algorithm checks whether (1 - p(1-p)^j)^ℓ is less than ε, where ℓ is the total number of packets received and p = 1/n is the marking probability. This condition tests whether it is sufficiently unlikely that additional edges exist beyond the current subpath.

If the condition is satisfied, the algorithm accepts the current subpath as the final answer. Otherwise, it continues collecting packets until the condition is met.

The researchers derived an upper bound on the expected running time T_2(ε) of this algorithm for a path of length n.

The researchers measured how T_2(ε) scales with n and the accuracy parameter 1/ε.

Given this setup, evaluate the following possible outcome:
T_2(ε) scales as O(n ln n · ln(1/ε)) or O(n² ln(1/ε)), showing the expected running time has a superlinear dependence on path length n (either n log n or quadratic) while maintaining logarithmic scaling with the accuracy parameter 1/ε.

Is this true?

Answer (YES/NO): NO